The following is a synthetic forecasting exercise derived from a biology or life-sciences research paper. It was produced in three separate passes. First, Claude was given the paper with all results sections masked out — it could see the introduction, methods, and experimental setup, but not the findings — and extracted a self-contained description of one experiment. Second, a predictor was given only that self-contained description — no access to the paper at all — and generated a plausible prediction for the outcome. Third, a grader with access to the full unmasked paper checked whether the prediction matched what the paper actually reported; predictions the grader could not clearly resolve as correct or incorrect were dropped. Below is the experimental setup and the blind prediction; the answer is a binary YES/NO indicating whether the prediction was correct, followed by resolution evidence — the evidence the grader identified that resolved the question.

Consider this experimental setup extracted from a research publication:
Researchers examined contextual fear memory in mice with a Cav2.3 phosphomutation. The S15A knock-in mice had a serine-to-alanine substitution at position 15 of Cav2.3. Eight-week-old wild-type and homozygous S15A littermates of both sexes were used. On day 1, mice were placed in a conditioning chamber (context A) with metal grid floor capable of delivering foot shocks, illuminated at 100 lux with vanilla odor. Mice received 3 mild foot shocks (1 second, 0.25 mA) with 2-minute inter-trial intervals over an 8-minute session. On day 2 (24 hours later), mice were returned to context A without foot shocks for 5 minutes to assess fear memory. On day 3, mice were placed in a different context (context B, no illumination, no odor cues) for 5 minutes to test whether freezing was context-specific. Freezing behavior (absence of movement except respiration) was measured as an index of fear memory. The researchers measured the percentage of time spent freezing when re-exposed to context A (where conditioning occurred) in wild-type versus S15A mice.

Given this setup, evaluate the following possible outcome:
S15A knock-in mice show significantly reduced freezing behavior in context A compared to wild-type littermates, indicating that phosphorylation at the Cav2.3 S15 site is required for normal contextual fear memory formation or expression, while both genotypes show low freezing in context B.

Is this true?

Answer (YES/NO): YES